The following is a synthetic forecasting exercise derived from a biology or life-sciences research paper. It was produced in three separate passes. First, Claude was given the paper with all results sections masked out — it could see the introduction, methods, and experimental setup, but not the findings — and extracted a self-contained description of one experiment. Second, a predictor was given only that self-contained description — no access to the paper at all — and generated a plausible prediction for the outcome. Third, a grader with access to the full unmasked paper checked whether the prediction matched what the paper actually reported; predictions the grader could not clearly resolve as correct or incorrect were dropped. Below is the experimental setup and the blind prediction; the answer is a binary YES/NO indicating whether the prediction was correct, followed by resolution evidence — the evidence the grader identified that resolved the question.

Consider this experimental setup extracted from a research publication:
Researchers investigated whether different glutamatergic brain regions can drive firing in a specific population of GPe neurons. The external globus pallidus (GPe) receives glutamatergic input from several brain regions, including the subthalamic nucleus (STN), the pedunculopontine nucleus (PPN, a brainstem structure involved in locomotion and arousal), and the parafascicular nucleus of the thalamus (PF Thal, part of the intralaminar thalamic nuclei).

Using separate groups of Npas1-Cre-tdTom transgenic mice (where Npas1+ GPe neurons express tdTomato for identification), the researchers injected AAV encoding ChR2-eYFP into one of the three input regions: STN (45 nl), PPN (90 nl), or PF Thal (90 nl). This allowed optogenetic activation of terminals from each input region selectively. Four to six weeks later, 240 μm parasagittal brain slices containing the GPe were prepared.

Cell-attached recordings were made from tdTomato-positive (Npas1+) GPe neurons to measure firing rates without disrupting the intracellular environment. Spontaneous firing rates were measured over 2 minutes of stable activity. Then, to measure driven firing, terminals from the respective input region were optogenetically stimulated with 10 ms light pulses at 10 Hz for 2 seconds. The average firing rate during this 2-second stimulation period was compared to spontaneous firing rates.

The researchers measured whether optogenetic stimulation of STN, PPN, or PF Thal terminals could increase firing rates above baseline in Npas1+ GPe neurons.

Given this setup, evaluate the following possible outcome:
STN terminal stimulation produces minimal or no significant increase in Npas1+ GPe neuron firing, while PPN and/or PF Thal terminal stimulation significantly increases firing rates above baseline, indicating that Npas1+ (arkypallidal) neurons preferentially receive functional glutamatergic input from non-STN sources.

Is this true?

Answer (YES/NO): NO